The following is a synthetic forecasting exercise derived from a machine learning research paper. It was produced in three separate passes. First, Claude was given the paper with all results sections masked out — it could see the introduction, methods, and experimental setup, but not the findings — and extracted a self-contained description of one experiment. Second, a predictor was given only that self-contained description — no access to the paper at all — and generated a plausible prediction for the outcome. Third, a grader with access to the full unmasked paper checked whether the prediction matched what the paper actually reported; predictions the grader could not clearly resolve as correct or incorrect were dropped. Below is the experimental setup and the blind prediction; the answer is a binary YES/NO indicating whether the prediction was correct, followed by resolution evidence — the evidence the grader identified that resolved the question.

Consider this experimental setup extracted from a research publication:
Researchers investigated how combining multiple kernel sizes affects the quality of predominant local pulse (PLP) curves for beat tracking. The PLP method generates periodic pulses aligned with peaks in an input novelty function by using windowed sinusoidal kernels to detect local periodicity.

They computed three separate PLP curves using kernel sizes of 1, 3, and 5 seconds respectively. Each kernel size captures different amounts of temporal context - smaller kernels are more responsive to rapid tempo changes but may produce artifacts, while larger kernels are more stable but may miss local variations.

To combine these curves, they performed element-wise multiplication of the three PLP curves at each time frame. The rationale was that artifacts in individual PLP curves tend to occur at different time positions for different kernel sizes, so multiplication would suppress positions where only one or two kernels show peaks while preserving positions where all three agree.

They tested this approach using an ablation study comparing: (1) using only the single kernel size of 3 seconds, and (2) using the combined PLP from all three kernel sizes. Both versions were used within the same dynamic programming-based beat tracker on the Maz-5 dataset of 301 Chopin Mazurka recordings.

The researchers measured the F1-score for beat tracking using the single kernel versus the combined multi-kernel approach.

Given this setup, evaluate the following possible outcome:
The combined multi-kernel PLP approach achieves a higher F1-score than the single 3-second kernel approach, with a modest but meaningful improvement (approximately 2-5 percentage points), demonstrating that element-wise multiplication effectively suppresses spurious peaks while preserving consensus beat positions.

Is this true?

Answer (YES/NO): YES